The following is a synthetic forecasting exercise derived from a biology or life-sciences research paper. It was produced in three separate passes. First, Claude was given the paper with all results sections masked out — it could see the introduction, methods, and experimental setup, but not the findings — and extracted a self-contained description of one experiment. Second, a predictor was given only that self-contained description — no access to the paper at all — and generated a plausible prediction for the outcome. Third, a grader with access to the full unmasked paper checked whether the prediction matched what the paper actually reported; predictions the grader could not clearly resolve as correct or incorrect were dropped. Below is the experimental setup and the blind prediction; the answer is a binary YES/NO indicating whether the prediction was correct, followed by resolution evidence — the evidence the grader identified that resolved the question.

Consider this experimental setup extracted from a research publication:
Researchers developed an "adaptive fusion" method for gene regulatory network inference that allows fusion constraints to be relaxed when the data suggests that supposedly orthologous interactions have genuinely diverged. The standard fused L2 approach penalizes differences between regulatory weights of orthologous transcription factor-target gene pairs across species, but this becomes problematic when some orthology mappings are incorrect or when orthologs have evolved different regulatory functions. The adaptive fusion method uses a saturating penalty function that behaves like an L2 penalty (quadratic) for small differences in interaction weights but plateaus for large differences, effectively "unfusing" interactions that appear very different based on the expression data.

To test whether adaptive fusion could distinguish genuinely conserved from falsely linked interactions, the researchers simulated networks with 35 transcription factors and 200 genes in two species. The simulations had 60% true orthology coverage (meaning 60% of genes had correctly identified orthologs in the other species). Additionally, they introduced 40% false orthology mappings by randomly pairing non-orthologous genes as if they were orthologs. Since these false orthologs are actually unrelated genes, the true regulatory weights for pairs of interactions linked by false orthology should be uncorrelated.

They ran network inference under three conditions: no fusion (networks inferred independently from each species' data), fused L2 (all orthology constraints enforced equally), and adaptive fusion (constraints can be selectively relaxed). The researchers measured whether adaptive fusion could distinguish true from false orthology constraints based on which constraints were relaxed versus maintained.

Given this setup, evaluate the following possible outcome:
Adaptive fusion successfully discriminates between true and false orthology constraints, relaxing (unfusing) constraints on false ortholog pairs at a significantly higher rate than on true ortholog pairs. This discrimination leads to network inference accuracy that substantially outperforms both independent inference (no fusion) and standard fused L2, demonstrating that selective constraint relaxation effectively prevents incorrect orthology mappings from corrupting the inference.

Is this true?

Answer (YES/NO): NO